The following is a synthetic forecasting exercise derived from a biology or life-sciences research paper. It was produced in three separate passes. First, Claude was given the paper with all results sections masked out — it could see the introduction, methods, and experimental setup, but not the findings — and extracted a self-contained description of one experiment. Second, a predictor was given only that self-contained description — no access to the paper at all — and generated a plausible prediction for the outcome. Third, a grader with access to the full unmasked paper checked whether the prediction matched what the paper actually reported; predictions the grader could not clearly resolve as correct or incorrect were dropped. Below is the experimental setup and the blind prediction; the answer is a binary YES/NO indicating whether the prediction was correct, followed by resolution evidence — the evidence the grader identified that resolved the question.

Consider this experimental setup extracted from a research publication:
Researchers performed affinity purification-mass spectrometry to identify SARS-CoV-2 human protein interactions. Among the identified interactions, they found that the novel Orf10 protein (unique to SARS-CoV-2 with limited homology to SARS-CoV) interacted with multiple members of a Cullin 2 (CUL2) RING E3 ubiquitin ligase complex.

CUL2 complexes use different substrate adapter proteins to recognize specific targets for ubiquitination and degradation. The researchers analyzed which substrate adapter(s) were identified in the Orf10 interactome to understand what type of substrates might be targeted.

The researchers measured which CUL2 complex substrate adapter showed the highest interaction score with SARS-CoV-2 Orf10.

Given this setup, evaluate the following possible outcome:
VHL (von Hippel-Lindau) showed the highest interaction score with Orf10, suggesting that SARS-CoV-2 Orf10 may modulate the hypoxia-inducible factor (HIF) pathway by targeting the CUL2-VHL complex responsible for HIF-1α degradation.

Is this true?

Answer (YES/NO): NO